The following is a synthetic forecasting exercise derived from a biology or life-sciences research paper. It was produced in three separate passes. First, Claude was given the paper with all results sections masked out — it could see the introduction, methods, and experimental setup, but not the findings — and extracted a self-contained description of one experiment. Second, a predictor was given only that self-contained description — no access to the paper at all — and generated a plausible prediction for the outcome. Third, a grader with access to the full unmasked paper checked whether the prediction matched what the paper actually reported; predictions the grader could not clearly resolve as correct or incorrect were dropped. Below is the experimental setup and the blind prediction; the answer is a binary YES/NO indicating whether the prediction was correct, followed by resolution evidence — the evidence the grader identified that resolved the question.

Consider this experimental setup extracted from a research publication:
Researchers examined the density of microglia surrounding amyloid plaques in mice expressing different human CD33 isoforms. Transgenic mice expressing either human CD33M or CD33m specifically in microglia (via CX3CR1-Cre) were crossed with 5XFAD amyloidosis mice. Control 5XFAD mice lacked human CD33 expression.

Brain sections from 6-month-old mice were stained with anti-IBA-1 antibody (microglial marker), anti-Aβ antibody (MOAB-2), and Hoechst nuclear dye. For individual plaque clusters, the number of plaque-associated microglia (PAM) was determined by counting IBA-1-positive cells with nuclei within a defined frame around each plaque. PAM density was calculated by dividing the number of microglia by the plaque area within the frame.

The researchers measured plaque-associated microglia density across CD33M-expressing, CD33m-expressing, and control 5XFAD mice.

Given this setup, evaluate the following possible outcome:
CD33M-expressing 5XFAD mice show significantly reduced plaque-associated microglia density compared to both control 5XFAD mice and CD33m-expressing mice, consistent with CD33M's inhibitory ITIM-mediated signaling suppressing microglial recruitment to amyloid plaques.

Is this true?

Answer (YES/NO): YES